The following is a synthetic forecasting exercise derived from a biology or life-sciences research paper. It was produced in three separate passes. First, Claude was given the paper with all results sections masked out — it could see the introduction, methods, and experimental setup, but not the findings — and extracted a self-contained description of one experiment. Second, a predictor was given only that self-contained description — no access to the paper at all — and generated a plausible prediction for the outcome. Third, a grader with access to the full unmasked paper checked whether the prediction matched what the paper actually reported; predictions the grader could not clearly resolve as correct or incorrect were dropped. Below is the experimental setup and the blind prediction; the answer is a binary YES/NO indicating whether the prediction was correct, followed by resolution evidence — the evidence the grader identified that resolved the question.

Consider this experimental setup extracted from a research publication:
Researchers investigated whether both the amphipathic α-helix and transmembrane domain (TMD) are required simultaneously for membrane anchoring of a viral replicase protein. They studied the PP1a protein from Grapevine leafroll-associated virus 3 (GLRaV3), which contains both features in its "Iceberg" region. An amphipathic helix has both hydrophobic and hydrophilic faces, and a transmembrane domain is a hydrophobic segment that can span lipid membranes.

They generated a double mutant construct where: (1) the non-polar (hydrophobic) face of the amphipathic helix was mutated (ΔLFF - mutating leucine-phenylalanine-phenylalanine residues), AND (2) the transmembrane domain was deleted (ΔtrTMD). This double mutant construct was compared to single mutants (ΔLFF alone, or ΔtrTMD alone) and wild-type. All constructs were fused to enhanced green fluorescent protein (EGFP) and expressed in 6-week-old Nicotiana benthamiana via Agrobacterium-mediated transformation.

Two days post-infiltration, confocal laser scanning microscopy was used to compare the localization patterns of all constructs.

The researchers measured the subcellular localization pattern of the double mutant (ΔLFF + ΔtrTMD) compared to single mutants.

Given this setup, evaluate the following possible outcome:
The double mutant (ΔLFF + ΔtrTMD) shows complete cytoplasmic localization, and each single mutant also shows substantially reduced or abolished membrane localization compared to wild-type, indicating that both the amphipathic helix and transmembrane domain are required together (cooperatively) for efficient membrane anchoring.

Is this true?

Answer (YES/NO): NO